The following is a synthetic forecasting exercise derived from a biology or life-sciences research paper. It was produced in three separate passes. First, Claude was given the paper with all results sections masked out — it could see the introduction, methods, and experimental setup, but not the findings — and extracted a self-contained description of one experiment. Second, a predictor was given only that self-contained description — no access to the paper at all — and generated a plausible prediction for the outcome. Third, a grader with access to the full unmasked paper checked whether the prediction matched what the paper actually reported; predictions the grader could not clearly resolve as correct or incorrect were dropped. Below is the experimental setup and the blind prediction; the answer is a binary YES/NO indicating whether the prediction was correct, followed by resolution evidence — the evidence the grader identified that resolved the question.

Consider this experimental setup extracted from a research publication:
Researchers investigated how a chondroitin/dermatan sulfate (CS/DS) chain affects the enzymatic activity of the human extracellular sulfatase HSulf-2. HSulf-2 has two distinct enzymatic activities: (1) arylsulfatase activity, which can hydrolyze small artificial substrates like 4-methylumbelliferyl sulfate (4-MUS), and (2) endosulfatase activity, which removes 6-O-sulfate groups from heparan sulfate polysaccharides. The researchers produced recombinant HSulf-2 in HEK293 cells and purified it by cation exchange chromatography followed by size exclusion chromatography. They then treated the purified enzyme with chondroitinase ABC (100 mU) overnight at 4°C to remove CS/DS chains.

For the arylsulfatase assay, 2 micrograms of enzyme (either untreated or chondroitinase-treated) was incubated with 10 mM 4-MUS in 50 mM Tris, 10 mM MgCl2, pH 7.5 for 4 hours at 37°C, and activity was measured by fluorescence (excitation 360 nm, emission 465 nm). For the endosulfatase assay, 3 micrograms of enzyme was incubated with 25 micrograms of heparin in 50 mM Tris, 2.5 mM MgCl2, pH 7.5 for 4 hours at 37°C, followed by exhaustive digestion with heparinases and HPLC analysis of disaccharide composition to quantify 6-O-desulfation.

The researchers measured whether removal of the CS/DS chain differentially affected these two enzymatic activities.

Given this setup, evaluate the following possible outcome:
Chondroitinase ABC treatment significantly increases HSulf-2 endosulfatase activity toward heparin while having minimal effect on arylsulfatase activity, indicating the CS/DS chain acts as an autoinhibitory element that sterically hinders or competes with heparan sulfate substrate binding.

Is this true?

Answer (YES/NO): NO